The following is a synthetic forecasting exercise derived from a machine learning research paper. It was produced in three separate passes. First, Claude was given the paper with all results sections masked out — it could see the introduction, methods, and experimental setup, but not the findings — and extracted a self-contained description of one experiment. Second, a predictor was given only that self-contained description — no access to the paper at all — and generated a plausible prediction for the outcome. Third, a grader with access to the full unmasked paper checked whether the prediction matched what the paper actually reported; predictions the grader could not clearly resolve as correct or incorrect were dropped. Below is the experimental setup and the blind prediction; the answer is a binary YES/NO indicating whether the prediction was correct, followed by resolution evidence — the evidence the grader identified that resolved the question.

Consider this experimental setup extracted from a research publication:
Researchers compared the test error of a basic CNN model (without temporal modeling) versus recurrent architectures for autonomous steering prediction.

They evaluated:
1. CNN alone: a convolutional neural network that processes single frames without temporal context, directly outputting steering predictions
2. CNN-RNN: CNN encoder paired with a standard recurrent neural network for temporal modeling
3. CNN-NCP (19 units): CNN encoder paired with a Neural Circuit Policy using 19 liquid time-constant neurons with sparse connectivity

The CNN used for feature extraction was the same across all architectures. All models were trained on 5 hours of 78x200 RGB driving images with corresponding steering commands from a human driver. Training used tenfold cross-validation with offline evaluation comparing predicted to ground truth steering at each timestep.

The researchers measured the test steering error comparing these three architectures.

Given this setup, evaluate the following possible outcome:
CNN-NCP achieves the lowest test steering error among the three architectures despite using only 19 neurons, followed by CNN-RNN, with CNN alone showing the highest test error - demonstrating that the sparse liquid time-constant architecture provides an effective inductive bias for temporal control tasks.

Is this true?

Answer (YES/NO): YES